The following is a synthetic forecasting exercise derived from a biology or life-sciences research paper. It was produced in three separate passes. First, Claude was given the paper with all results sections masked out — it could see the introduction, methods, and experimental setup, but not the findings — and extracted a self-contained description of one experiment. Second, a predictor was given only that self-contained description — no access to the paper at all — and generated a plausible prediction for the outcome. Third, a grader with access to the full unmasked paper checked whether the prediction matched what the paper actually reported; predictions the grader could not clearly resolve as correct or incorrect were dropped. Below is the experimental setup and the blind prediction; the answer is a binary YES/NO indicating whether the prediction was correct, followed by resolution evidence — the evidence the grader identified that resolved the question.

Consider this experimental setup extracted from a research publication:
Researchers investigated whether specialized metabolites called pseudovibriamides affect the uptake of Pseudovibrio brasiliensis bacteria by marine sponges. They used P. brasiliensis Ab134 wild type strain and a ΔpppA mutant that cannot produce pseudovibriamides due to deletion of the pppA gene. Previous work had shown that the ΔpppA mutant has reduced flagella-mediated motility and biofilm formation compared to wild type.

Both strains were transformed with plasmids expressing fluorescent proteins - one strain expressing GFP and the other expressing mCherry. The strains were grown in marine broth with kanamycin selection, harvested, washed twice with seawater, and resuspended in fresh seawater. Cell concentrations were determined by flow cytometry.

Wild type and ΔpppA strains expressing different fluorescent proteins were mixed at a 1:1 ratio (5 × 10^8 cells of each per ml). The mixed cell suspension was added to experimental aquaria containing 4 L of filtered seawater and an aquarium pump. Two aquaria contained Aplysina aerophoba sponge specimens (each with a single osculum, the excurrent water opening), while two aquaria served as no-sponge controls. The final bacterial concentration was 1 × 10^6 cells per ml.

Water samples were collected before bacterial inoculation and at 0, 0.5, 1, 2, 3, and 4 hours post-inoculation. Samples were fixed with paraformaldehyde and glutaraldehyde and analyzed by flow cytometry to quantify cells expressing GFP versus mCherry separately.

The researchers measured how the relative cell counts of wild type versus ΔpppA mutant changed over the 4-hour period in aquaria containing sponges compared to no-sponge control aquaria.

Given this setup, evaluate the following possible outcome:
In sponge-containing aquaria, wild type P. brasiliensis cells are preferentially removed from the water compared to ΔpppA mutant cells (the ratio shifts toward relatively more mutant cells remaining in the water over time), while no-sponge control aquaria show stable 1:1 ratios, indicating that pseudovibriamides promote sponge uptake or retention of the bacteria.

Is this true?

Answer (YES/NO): NO